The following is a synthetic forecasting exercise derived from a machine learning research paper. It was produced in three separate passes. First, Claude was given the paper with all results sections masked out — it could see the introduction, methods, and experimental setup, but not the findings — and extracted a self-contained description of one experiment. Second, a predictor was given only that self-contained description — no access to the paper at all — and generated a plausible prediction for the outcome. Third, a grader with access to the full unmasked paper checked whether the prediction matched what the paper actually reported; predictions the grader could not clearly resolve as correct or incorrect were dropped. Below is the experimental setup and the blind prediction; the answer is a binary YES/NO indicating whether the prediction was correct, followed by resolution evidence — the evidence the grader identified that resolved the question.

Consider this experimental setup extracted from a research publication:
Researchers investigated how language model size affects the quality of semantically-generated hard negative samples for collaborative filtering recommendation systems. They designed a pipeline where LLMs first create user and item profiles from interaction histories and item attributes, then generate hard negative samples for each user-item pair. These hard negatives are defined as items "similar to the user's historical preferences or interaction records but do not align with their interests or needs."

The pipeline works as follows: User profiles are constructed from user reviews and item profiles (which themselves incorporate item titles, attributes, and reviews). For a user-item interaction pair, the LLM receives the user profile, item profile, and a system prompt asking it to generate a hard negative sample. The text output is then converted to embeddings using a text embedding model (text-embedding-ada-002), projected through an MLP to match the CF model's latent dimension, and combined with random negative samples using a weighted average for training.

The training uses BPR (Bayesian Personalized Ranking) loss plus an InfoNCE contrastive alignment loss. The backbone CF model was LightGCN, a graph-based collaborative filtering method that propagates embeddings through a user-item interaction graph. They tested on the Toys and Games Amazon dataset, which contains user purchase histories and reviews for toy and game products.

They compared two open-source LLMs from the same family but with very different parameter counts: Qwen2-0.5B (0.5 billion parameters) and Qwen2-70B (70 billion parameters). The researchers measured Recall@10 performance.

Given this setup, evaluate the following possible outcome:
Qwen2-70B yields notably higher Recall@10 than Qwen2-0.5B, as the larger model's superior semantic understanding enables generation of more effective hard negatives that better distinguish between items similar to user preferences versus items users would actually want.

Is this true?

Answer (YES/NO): YES